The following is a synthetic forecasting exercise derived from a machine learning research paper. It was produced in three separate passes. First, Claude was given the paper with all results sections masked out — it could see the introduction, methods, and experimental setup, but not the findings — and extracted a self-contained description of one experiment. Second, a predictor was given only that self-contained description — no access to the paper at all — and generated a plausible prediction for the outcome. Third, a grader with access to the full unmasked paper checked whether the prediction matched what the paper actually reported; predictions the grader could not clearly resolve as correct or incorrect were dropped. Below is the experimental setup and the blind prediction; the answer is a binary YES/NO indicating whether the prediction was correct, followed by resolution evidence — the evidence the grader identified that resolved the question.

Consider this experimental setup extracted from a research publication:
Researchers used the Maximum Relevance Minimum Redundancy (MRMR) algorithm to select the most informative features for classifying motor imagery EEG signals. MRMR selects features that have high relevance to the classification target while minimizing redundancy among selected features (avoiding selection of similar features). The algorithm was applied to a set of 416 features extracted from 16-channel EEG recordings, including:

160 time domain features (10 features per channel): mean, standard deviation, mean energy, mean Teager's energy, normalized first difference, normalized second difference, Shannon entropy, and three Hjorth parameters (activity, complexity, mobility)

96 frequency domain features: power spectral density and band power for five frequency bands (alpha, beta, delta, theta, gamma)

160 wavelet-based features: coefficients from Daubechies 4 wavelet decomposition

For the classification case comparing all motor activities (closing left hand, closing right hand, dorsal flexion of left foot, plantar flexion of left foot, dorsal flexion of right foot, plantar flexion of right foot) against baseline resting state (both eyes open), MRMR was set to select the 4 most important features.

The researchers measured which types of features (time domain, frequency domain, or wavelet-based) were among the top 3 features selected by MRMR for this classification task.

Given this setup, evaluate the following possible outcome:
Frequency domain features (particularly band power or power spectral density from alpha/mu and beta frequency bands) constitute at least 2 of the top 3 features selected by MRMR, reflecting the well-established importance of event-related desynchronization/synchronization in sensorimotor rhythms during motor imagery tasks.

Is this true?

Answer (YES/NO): NO